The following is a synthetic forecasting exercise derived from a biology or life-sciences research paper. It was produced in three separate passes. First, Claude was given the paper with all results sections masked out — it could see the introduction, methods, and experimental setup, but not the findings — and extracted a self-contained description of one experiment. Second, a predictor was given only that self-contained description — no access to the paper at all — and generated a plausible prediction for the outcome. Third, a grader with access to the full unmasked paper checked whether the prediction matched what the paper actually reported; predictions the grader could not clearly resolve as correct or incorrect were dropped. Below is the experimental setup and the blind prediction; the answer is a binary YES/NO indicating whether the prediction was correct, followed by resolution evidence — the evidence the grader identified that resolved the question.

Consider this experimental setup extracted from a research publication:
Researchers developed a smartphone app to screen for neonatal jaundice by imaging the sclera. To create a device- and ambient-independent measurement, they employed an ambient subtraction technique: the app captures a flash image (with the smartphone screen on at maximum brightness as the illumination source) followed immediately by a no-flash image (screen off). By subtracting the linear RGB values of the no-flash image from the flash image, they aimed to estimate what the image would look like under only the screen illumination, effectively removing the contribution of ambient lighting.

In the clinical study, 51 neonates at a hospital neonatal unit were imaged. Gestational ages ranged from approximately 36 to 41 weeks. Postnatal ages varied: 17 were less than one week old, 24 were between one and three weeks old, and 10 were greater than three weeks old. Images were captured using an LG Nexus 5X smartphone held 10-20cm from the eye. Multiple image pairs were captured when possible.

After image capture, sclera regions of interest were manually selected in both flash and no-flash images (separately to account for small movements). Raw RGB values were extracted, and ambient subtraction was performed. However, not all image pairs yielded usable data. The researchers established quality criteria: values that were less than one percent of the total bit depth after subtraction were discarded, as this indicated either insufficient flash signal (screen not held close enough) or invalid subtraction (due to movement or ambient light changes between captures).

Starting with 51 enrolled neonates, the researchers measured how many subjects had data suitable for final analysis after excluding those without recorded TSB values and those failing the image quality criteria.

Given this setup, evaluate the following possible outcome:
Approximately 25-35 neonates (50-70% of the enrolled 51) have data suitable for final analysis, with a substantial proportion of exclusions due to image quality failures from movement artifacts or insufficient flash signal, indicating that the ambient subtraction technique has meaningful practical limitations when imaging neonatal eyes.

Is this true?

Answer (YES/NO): NO